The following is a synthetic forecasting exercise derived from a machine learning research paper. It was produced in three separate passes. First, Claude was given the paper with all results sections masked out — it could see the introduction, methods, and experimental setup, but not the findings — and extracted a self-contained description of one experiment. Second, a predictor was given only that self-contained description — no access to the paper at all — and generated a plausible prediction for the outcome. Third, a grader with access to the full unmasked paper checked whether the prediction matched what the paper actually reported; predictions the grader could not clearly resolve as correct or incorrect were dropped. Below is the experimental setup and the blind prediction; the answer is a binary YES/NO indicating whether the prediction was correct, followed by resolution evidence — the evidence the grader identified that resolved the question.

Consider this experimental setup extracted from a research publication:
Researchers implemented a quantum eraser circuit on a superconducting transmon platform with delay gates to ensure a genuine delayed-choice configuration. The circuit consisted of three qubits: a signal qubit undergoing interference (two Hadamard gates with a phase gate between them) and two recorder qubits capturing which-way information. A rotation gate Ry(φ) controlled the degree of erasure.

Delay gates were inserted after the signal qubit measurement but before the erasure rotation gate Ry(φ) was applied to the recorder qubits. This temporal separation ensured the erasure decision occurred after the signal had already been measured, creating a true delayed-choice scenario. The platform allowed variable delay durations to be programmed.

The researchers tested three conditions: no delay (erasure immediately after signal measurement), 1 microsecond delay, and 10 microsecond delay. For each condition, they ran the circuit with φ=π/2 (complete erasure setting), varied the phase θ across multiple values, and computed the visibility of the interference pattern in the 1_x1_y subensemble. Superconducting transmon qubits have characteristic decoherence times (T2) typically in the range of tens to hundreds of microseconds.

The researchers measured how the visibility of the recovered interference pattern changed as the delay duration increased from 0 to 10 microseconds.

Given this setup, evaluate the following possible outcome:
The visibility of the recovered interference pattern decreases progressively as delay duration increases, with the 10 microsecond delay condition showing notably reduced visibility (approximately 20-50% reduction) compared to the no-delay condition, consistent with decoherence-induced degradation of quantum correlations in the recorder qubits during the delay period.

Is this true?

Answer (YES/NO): NO